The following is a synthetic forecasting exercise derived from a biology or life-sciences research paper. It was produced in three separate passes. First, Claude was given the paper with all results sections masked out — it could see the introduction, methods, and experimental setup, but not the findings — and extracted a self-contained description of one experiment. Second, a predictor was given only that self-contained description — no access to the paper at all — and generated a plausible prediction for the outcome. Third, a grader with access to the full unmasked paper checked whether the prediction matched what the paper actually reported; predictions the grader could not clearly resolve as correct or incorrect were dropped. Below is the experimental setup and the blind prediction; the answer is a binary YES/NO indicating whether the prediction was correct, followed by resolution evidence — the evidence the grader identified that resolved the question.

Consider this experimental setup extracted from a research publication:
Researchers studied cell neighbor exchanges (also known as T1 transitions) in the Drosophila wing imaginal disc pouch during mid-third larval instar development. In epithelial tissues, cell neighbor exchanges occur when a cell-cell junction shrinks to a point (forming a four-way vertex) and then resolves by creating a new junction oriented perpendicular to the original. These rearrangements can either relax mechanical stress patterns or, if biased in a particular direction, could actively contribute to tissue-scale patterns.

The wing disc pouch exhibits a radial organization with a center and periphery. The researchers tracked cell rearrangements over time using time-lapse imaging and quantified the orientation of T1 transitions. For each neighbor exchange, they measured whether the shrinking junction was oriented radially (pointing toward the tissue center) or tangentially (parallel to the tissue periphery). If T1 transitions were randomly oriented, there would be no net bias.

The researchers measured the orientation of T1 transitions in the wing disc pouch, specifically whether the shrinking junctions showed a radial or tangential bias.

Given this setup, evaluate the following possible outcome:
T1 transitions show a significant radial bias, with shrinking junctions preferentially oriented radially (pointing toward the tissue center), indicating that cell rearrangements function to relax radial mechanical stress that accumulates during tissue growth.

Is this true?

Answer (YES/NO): NO